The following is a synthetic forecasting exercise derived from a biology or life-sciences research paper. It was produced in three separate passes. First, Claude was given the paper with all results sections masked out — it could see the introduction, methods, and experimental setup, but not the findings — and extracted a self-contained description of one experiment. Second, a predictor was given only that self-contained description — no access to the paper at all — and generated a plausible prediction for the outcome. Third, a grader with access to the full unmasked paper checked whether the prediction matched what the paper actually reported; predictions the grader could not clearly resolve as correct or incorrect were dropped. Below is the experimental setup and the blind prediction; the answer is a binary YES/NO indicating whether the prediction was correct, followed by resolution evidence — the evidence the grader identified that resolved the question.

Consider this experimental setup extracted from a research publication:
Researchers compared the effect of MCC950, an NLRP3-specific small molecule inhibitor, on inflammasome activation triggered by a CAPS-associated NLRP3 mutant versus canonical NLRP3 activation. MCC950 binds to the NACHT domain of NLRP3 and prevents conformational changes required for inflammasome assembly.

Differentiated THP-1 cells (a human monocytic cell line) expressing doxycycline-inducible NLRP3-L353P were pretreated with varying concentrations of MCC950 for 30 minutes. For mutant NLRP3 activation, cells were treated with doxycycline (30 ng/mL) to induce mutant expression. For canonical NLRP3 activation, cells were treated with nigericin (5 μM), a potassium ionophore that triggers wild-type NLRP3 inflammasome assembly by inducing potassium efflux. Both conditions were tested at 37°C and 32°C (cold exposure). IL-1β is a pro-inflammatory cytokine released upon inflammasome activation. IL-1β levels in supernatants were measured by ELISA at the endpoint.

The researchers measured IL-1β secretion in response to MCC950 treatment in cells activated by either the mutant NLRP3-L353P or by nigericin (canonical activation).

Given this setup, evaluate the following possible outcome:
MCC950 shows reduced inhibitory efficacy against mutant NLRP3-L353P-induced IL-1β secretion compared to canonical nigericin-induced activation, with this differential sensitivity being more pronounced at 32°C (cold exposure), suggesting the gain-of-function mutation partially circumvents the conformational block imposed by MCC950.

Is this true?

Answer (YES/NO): NO